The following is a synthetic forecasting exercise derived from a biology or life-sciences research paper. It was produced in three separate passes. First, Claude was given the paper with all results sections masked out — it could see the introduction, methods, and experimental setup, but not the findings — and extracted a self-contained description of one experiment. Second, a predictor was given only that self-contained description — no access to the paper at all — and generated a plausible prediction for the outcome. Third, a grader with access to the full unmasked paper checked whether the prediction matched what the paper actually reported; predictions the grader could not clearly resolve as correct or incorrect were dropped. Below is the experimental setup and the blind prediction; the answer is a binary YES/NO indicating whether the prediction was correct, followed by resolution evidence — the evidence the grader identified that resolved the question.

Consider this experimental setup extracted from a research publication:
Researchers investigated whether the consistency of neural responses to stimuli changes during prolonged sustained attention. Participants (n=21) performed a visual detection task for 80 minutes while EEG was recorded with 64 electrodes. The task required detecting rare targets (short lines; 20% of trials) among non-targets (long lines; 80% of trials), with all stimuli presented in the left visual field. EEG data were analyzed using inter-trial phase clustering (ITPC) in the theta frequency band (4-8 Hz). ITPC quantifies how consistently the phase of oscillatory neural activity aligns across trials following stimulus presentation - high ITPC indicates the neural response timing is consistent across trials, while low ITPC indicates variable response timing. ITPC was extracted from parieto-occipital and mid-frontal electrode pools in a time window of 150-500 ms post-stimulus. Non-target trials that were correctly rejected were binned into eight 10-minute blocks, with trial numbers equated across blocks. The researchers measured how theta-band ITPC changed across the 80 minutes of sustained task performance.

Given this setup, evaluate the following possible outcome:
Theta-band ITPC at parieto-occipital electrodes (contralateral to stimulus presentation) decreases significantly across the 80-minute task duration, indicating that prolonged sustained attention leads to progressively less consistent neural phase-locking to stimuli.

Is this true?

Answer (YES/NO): YES